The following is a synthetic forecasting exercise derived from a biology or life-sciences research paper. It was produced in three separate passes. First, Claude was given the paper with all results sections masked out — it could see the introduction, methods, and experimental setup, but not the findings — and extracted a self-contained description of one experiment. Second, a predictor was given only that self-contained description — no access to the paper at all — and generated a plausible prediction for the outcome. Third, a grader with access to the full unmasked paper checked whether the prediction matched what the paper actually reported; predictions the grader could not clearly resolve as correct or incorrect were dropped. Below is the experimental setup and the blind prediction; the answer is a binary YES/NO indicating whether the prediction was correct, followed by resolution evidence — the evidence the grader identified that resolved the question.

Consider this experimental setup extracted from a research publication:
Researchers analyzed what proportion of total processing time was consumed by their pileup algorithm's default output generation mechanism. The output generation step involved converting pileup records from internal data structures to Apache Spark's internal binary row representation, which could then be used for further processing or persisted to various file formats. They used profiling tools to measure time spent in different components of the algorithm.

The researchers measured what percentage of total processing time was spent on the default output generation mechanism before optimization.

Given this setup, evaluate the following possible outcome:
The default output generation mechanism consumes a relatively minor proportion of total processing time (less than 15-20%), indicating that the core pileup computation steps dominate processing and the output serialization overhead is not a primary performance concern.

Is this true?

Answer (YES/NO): NO